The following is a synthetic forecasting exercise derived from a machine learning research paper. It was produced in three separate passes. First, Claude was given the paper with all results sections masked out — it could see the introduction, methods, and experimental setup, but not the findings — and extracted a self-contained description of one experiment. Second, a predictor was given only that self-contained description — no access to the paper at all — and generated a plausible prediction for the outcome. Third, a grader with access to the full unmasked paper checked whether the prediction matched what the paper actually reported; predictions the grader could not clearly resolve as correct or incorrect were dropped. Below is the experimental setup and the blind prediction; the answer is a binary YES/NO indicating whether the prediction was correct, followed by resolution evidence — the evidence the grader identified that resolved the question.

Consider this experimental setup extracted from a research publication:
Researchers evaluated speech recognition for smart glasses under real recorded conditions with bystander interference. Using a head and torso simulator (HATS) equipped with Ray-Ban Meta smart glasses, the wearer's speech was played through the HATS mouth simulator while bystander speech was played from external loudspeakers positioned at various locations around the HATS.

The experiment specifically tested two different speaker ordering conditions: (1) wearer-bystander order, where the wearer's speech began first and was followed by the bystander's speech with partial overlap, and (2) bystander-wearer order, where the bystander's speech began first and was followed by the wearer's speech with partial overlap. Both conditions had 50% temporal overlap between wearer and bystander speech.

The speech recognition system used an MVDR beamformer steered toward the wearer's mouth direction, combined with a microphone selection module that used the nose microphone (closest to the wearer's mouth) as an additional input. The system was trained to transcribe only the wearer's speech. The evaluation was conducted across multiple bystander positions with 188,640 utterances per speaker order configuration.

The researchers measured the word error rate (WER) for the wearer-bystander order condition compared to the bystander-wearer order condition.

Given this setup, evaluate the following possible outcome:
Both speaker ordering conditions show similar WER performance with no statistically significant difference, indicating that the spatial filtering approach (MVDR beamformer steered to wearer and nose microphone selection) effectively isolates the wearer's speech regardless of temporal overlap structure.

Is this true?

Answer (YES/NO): YES